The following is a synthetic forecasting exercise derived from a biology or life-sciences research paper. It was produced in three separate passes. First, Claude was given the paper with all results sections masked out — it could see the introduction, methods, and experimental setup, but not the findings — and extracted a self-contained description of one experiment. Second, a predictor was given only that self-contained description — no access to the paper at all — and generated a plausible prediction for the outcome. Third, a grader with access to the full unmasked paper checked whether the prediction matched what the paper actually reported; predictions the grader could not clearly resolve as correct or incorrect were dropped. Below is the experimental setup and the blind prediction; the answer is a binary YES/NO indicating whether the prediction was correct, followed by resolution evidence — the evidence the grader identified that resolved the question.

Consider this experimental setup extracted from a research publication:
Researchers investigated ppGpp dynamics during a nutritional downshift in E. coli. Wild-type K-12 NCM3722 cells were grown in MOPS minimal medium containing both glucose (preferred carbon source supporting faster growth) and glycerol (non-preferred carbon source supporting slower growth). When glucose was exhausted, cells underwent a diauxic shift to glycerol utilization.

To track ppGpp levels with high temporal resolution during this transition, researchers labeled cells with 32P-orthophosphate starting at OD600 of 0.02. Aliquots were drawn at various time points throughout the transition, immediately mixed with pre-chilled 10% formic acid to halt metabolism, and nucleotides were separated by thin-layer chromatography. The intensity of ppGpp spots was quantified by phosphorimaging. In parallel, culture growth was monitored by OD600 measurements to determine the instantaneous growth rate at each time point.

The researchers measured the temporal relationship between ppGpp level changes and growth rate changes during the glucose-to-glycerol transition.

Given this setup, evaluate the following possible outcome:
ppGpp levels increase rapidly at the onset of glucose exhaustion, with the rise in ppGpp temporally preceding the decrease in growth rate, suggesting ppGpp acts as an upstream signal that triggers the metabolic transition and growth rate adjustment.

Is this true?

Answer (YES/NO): NO